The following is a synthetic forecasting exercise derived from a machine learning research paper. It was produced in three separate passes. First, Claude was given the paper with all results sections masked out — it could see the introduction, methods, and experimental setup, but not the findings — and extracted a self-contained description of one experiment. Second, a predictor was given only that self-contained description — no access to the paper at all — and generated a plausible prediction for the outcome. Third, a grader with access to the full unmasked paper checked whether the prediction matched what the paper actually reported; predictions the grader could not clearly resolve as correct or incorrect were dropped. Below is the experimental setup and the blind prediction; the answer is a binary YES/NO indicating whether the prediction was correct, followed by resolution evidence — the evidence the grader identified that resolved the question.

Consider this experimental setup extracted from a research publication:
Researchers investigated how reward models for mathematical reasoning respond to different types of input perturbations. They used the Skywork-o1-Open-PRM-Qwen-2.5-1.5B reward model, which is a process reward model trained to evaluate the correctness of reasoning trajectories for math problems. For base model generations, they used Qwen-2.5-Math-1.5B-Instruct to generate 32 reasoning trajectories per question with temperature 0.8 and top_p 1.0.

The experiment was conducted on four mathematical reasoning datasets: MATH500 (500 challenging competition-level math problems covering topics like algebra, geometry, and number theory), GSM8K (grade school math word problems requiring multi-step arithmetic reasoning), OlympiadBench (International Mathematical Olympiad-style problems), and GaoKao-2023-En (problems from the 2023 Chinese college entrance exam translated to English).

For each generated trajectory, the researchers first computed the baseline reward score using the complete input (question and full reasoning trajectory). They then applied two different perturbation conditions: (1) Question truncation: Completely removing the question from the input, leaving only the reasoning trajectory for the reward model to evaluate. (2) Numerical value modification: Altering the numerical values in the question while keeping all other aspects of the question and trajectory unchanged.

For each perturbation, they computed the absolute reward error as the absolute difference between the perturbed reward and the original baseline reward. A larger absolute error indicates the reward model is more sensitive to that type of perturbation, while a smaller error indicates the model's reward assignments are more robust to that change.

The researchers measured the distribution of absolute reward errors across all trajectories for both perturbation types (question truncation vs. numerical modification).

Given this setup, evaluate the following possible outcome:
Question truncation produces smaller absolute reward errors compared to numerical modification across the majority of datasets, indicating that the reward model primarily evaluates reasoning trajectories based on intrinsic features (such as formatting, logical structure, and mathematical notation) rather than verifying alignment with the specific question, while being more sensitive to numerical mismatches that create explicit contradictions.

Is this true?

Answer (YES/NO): YES